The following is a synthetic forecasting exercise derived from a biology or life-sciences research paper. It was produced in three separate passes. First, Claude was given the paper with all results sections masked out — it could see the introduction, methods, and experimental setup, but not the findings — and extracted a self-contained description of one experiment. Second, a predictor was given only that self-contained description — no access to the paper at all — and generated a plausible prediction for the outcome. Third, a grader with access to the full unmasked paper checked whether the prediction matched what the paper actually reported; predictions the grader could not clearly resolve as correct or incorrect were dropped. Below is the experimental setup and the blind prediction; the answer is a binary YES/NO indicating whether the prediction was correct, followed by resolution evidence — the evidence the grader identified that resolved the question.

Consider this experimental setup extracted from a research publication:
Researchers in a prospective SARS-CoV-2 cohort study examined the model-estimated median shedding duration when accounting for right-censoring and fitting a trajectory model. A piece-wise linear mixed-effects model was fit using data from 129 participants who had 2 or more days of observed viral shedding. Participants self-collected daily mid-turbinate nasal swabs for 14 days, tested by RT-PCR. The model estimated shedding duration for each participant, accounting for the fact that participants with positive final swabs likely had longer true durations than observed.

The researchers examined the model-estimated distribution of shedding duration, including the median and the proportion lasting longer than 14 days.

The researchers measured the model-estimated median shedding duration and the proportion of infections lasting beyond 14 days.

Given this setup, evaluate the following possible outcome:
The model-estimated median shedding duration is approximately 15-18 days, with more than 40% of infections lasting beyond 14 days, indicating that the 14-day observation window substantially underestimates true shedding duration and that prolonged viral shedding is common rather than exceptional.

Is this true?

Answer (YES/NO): NO